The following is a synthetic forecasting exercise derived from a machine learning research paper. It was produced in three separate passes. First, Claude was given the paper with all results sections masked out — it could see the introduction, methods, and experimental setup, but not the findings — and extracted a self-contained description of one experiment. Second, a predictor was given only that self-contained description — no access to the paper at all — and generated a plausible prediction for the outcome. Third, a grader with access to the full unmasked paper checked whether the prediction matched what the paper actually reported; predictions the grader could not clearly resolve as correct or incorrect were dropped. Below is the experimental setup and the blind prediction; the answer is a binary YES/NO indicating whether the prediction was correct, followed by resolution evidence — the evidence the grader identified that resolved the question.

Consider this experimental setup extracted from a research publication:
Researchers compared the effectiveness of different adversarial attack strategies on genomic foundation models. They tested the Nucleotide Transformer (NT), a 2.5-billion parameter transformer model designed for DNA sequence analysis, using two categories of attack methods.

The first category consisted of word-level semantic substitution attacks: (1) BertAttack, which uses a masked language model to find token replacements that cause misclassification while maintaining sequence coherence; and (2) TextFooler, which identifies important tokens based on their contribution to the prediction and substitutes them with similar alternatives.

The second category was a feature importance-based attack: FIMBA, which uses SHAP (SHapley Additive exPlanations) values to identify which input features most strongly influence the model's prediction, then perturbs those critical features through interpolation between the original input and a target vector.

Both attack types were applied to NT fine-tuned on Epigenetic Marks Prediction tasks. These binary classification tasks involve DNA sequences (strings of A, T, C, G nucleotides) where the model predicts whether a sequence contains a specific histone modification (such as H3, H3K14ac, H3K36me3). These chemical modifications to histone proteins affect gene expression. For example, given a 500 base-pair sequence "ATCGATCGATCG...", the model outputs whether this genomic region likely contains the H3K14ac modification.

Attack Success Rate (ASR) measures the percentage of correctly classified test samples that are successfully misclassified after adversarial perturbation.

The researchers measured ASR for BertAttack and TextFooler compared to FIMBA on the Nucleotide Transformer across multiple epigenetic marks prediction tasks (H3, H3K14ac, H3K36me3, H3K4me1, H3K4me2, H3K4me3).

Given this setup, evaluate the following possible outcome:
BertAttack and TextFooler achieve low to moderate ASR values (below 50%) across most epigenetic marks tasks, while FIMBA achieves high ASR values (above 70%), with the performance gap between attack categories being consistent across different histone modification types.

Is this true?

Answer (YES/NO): NO